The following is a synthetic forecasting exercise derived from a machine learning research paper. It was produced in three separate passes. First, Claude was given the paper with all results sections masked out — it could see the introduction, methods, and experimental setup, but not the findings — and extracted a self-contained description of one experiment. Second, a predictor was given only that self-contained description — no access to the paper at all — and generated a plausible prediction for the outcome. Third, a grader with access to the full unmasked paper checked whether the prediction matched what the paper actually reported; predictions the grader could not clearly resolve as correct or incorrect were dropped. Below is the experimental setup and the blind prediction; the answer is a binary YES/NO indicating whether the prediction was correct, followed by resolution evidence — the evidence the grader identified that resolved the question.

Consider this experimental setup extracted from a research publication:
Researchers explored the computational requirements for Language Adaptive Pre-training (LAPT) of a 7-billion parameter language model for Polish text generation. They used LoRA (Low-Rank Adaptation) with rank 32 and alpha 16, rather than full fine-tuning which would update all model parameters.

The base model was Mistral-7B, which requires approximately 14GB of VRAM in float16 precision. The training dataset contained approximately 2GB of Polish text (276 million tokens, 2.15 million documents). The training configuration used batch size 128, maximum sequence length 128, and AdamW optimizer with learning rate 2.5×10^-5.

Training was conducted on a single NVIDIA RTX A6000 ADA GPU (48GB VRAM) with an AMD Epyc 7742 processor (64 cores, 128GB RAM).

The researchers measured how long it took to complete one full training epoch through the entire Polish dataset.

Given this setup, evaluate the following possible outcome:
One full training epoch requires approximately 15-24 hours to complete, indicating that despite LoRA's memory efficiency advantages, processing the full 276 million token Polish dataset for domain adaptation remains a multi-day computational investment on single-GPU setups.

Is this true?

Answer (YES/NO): NO